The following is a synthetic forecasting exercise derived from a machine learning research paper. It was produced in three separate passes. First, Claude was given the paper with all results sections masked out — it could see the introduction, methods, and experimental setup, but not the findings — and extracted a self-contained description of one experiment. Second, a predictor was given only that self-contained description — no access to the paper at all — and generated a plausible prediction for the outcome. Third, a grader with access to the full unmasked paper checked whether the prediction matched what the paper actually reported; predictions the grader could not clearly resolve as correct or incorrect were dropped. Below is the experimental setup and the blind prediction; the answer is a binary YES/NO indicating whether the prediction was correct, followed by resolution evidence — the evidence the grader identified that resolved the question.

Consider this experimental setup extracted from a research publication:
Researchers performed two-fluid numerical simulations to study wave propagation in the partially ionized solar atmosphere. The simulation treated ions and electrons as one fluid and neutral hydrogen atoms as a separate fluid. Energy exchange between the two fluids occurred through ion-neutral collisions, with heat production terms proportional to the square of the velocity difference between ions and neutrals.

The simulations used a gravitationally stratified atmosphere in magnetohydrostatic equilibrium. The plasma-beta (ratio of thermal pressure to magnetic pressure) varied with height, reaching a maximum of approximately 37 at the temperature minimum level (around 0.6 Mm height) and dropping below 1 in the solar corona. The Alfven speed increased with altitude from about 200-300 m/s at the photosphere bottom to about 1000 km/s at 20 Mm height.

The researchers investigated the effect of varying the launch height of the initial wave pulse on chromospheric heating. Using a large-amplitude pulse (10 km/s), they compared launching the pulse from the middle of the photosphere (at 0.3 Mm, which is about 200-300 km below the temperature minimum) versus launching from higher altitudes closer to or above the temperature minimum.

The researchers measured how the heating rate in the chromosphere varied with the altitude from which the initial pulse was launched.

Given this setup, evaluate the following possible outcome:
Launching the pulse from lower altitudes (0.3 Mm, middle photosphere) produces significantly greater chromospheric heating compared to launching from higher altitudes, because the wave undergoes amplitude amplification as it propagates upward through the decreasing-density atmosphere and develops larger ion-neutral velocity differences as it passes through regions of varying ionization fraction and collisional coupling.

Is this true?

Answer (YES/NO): YES